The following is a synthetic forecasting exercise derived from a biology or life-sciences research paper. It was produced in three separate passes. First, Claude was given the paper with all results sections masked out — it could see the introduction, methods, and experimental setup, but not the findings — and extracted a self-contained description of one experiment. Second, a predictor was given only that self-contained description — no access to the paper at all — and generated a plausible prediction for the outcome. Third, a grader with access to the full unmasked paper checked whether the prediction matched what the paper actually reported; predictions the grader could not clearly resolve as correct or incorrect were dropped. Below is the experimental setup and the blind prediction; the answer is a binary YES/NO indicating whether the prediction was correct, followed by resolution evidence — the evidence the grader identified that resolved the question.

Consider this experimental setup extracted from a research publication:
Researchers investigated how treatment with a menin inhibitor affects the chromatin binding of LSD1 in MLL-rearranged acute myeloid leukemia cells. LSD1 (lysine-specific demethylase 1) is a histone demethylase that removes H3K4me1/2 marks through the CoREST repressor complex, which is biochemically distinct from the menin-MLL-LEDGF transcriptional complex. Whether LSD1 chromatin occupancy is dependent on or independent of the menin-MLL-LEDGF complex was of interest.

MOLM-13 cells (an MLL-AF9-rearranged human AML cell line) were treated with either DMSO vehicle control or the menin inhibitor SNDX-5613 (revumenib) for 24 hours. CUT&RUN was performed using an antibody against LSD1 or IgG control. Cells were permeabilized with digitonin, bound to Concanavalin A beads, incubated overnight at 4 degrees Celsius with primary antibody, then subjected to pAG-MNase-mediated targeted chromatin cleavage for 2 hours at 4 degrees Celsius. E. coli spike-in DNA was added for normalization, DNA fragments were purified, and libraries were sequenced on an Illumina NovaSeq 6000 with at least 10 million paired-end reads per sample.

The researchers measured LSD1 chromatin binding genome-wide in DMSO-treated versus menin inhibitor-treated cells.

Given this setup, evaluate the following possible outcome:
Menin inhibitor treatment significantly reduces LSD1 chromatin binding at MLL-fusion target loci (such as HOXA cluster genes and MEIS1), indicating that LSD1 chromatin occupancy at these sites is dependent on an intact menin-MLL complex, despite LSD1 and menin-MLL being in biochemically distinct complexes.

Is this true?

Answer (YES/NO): NO